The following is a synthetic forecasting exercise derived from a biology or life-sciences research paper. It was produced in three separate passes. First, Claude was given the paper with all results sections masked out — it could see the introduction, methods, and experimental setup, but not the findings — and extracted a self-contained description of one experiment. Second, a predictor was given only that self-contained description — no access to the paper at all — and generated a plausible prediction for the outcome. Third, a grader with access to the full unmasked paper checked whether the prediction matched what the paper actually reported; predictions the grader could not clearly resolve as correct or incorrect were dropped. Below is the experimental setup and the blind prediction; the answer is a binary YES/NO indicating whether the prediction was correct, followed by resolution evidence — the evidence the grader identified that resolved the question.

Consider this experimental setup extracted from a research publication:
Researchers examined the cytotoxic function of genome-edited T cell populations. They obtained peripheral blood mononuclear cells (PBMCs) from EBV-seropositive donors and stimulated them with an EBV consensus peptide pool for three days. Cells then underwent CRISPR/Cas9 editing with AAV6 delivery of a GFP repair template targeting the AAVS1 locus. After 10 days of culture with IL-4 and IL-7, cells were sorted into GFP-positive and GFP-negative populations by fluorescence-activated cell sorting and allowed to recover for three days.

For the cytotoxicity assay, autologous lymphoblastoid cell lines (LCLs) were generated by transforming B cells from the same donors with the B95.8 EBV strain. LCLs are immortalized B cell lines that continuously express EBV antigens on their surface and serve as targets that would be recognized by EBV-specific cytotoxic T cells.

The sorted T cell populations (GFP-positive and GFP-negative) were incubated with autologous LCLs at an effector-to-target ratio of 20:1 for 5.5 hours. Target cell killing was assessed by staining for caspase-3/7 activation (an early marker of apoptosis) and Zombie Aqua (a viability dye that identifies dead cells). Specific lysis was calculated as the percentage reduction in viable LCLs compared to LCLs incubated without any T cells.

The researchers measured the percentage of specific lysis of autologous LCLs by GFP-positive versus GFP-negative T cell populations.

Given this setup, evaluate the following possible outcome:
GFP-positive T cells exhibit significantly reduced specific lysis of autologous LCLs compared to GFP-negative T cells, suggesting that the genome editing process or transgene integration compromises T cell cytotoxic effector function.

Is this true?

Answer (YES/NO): NO